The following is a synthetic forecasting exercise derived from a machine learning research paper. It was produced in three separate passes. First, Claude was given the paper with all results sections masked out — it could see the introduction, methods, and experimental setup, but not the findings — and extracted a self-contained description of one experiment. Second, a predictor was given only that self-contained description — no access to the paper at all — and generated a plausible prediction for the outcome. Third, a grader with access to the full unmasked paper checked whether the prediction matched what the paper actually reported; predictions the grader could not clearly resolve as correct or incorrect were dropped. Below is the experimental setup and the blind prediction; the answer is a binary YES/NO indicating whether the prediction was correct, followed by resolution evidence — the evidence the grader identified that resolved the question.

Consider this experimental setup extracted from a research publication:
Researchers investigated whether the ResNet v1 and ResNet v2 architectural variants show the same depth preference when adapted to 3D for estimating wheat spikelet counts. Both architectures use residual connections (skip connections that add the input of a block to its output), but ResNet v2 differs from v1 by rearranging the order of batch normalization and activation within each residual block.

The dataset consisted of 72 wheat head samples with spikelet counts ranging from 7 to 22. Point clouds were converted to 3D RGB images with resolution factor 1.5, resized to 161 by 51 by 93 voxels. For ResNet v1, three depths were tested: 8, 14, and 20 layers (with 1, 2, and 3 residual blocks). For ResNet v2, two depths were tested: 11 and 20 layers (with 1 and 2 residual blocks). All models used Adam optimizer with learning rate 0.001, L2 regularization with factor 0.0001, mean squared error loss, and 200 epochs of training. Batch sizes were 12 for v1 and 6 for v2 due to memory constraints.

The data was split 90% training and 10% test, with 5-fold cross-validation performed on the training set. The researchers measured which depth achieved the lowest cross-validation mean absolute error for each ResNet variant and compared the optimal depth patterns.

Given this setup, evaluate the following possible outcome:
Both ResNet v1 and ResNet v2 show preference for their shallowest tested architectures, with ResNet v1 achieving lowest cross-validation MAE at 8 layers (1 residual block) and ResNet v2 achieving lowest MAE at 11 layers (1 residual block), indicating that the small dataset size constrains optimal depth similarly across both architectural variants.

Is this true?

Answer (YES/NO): NO